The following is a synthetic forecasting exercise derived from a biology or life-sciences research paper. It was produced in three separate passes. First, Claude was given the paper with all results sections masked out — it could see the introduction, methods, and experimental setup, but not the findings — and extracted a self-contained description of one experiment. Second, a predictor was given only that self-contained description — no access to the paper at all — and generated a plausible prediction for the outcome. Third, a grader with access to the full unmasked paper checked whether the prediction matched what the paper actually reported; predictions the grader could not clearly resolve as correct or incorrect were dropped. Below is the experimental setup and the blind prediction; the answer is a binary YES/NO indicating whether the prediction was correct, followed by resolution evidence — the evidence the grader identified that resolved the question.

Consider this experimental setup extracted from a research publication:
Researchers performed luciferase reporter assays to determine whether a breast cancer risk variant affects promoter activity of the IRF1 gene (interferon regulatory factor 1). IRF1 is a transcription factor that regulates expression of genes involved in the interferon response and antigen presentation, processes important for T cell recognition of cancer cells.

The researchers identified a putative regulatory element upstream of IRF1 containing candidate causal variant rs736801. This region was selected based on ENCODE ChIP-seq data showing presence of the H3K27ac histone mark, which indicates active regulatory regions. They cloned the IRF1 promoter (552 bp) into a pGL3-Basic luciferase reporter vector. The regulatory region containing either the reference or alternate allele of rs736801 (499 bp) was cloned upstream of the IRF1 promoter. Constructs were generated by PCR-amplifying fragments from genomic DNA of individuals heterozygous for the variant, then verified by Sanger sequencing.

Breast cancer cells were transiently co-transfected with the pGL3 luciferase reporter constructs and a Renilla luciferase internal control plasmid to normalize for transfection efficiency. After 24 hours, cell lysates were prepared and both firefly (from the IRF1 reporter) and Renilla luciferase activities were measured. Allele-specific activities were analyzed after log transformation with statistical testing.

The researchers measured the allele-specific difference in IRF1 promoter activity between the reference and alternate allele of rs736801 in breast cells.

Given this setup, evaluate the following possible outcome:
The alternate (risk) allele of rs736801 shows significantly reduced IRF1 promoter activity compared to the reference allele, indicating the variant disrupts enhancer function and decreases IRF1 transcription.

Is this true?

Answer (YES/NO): YES